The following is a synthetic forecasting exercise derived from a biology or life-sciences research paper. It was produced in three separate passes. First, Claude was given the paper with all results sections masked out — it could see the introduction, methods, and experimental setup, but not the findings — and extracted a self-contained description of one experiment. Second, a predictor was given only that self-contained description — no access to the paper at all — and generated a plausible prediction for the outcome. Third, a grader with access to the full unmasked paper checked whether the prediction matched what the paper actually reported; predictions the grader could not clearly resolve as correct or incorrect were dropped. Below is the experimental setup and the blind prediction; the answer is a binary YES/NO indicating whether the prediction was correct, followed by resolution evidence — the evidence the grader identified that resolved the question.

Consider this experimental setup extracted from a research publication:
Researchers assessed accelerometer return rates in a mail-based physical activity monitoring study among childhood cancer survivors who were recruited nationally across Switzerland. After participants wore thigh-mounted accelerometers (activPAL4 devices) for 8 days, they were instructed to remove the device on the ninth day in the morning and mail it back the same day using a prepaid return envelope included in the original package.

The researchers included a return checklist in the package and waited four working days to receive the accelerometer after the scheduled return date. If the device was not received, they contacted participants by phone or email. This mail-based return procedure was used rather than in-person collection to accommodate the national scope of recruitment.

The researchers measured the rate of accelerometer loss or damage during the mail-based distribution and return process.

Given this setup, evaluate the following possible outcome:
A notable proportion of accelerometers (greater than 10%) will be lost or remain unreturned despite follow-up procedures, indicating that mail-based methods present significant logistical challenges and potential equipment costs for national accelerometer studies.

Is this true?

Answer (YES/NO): NO